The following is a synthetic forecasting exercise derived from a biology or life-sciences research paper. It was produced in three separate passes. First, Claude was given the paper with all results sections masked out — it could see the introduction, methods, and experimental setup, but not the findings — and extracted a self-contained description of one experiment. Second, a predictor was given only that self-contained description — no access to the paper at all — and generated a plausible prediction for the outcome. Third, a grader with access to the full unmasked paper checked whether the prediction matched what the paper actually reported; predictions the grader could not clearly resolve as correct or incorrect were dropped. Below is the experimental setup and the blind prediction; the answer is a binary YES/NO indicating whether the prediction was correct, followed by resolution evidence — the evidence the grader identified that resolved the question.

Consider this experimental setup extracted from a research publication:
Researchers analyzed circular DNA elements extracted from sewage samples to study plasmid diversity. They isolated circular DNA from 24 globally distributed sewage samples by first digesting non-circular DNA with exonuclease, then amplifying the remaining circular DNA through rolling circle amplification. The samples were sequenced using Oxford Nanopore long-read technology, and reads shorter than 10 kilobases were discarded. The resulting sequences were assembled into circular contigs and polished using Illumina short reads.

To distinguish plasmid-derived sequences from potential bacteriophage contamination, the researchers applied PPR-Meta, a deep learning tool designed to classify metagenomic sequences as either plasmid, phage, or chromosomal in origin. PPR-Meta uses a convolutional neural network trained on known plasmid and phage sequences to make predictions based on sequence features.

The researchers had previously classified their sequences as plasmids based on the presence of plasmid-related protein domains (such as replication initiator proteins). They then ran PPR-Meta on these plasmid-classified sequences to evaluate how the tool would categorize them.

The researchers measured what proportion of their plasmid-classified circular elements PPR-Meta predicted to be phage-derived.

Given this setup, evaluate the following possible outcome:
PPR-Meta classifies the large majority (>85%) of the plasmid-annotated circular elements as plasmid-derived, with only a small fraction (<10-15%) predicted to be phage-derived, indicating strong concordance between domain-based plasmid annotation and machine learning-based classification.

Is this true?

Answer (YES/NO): NO